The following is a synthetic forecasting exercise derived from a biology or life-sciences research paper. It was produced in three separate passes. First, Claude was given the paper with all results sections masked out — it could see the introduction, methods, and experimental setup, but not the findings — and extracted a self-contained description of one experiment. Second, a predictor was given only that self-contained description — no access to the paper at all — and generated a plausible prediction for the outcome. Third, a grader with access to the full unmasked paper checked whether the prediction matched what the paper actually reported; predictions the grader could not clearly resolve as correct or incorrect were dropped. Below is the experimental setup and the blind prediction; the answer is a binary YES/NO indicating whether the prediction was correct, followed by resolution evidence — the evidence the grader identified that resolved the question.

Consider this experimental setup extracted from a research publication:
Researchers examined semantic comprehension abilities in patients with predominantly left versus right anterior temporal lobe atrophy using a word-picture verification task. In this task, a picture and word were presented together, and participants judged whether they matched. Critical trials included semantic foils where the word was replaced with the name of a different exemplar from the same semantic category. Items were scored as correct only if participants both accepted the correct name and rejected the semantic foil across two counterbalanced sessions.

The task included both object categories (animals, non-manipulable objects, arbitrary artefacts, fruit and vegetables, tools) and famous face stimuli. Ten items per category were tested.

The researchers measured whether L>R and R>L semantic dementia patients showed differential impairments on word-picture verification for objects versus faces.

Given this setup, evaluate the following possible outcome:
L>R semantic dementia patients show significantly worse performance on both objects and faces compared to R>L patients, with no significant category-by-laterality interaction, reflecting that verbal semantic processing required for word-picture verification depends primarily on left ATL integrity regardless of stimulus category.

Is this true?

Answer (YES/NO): NO